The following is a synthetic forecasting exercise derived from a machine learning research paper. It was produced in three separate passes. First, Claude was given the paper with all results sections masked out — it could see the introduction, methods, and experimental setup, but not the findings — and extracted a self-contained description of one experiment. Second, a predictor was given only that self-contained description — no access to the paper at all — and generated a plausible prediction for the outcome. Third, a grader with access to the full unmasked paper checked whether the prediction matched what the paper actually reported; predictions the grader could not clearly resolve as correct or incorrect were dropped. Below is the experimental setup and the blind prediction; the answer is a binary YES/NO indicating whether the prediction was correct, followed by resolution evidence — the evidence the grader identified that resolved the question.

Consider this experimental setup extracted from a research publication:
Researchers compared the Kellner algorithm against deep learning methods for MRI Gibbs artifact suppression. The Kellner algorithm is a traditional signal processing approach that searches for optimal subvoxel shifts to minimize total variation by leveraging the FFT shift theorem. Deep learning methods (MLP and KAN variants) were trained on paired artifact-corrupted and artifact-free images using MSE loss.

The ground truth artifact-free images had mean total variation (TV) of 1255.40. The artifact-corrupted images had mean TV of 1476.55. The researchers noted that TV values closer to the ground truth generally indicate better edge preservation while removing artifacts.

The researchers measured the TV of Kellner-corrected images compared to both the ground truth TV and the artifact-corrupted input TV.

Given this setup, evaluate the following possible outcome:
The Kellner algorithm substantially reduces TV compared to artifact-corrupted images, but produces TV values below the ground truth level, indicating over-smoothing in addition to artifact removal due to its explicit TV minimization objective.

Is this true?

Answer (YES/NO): YES